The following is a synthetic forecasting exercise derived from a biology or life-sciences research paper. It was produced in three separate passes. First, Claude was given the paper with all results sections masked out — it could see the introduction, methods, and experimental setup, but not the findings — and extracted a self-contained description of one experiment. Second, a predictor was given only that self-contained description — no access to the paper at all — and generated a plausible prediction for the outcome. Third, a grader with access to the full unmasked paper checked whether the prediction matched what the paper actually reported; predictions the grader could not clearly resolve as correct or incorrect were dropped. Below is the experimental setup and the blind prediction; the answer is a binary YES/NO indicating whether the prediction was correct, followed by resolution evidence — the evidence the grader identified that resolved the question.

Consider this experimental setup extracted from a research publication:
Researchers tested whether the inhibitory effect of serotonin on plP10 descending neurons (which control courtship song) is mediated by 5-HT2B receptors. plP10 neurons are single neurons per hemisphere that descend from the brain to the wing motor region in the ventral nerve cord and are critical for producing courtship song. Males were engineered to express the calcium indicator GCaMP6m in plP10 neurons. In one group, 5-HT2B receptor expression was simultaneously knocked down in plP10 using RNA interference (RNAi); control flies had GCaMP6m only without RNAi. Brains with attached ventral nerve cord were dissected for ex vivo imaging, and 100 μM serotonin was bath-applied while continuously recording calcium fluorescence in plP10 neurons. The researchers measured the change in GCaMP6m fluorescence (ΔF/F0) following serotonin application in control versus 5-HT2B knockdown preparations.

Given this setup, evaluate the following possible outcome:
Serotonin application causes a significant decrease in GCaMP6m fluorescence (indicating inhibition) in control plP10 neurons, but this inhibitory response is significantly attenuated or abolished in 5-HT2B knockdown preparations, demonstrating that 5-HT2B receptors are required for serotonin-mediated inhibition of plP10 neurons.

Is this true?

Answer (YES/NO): YES